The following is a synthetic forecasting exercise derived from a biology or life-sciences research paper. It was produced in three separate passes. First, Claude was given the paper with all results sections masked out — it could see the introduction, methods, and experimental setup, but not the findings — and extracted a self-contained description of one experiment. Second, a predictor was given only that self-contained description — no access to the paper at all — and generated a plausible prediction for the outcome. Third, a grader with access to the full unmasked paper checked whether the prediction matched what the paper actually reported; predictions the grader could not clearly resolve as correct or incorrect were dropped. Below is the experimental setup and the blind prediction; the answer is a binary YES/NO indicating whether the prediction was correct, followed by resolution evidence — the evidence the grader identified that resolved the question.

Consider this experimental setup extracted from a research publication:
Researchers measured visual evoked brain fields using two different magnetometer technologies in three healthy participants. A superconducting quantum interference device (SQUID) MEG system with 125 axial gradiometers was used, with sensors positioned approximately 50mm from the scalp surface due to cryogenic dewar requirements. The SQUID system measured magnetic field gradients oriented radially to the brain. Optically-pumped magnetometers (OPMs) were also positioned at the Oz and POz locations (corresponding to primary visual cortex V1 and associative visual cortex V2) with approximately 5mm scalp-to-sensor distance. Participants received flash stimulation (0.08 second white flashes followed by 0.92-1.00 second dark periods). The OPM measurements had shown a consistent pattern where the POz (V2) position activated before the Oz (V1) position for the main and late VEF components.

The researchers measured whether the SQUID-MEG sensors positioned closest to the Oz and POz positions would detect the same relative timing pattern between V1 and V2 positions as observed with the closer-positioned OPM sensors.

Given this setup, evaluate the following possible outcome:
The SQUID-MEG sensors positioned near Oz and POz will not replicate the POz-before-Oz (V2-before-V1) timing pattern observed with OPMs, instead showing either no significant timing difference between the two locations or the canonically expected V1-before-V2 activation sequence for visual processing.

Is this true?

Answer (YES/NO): NO